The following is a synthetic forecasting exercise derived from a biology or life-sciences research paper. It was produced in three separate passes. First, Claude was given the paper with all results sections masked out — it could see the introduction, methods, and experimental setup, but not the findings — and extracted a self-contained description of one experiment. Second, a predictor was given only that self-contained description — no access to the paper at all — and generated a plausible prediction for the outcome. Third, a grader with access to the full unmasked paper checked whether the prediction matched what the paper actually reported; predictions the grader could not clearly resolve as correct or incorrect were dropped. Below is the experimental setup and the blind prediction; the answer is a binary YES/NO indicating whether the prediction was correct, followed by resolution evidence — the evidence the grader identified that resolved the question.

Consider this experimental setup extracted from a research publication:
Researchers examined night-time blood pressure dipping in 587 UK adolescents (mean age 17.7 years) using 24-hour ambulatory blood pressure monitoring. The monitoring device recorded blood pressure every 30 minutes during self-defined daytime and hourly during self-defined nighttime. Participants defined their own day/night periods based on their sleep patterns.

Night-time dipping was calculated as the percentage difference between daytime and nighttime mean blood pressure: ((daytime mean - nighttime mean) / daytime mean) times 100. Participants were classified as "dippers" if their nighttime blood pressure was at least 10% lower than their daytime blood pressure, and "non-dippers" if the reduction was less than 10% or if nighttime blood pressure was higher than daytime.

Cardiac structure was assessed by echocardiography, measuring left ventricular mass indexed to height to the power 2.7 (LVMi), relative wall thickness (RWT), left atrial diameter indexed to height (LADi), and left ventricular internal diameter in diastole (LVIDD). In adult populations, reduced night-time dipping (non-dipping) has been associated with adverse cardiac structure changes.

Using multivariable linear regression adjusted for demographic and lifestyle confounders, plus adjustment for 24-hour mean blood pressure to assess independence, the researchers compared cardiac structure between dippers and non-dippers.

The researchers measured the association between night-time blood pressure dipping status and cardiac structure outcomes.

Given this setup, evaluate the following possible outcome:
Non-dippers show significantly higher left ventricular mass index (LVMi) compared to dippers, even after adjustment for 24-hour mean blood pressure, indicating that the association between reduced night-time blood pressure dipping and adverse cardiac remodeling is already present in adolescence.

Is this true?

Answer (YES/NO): NO